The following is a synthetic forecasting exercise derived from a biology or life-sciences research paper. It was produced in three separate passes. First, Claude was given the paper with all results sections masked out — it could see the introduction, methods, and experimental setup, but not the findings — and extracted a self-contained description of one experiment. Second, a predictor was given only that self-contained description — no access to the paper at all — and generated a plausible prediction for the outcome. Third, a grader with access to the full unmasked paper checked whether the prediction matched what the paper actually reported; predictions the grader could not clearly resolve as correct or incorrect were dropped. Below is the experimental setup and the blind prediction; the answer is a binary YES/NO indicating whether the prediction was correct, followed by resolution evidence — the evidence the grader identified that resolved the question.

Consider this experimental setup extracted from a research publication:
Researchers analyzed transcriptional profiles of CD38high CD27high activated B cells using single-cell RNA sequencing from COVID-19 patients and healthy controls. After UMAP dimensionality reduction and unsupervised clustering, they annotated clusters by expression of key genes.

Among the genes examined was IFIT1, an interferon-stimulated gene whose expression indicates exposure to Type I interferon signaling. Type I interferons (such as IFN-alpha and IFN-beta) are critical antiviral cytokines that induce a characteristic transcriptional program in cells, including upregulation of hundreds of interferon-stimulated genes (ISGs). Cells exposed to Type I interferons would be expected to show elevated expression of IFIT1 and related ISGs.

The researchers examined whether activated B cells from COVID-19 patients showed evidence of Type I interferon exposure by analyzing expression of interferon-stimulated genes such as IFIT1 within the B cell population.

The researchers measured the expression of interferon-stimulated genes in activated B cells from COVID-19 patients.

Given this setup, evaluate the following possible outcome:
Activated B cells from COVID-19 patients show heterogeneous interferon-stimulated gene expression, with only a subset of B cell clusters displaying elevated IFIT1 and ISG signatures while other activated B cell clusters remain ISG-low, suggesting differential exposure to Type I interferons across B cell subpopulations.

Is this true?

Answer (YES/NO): NO